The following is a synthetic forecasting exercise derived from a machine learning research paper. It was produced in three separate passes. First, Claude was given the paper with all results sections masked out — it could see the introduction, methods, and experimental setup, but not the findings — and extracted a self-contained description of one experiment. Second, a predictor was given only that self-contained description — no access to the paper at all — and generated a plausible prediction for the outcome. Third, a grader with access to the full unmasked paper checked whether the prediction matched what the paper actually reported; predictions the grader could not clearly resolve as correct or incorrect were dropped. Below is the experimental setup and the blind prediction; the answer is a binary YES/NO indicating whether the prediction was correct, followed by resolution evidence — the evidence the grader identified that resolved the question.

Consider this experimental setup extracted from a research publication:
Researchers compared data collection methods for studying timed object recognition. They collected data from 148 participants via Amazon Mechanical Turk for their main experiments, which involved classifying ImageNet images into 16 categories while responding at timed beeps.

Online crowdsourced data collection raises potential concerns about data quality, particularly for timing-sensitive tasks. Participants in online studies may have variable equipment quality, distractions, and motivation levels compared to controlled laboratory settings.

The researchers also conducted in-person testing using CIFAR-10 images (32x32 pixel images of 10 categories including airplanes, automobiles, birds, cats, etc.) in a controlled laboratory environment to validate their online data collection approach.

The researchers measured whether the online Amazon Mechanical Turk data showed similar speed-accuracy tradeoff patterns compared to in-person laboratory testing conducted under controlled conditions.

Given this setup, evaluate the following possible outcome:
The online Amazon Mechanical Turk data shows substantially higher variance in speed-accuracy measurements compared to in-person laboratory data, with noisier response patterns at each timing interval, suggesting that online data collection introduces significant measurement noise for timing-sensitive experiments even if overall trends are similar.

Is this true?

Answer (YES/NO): NO